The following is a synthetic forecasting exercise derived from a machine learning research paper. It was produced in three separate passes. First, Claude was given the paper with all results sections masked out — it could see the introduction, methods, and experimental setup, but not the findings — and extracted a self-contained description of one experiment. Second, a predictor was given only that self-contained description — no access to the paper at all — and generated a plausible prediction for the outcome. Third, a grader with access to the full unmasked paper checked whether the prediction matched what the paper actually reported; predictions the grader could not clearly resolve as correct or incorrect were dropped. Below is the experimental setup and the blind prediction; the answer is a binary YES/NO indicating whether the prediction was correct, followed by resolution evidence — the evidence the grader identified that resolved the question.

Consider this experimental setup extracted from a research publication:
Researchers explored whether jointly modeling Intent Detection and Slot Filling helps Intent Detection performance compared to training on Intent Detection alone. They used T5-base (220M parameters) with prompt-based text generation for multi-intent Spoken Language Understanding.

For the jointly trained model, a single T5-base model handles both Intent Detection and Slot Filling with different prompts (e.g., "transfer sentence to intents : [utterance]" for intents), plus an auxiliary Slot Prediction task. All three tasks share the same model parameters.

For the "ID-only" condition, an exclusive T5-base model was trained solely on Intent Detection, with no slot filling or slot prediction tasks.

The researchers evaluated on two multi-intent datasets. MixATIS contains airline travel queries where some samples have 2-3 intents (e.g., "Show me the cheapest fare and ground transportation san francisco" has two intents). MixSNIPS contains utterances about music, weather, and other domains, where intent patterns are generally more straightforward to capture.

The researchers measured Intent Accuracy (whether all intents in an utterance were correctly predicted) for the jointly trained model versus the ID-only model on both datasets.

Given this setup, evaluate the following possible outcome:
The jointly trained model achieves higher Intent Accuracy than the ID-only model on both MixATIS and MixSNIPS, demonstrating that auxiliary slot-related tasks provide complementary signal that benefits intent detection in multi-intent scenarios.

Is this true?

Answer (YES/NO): YES